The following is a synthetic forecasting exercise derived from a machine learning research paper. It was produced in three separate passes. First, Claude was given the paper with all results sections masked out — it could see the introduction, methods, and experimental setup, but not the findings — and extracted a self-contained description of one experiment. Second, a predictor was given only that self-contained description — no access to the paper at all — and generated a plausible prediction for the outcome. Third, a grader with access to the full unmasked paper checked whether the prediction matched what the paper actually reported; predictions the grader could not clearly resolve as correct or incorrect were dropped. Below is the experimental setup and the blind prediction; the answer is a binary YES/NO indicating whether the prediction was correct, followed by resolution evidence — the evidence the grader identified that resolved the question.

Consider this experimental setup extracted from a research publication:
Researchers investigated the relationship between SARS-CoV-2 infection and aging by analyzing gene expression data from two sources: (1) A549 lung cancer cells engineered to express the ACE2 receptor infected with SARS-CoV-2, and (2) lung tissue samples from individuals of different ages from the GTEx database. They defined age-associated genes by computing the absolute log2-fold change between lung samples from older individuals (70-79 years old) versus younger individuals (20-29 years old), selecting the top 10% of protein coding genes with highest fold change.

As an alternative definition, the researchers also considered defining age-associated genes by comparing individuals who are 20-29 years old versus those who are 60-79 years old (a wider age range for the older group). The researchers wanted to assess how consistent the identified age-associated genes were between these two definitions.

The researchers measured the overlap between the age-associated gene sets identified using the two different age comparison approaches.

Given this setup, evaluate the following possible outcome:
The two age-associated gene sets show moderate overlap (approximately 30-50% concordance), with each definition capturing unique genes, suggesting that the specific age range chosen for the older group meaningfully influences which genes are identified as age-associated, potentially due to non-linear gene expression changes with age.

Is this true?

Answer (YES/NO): NO